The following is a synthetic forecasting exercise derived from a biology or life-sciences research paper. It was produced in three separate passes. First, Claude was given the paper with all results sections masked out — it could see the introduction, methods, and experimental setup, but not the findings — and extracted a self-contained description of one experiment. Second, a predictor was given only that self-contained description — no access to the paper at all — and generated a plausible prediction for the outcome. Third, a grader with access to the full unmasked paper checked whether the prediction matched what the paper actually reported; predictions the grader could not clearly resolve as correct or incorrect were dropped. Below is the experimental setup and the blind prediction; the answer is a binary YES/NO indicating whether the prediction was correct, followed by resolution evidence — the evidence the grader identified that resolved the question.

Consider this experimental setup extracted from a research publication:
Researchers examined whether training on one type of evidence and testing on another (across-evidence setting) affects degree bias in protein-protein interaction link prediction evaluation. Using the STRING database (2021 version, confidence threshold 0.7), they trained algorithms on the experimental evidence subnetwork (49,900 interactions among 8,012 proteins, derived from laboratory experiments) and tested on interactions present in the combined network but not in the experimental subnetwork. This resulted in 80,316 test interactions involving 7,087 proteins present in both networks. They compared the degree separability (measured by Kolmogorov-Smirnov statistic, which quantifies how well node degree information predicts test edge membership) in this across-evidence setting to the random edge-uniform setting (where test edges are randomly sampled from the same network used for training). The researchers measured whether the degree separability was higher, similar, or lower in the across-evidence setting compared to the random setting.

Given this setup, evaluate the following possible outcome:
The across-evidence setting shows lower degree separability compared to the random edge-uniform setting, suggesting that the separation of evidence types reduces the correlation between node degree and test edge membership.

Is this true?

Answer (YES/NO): YES